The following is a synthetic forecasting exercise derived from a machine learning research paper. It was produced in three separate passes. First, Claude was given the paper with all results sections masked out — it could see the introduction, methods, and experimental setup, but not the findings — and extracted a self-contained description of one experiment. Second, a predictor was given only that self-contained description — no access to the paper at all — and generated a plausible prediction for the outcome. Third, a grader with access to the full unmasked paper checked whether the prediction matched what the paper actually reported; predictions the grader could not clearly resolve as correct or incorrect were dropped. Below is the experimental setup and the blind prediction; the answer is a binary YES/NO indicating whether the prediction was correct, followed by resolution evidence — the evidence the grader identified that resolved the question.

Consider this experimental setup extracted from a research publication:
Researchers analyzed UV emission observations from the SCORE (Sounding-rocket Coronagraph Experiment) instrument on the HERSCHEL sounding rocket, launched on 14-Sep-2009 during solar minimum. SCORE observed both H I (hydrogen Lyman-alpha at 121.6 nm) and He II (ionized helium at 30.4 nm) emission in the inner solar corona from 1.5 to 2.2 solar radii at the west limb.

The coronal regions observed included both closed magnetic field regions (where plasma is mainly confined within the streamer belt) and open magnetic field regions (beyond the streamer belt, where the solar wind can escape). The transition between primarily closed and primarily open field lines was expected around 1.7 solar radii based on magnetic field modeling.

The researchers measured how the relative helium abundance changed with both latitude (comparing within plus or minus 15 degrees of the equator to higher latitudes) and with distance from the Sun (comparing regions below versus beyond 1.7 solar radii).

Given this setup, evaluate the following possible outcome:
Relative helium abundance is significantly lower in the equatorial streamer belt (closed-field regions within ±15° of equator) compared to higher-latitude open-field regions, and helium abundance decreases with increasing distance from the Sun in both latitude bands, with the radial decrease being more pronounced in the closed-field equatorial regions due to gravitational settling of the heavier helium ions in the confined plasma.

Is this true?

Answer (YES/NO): NO